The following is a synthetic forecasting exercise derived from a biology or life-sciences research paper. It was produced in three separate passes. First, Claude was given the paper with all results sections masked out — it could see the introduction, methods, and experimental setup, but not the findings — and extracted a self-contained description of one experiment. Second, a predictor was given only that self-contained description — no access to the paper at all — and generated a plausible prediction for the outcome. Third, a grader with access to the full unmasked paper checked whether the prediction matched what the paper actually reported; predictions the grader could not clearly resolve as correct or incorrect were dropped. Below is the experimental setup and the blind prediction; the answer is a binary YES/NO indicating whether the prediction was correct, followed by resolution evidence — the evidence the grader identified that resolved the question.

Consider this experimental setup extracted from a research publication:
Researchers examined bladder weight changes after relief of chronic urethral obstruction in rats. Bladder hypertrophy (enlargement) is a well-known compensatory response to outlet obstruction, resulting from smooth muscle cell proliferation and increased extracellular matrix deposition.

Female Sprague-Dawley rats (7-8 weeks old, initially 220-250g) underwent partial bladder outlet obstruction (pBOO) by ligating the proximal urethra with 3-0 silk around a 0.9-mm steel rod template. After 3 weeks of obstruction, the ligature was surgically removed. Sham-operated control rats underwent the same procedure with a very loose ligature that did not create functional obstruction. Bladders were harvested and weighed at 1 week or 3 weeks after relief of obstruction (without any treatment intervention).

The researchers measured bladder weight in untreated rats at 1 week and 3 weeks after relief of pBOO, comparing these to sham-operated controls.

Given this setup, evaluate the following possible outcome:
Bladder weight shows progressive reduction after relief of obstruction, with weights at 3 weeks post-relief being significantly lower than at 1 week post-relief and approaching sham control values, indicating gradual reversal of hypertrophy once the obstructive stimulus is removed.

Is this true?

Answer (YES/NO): NO